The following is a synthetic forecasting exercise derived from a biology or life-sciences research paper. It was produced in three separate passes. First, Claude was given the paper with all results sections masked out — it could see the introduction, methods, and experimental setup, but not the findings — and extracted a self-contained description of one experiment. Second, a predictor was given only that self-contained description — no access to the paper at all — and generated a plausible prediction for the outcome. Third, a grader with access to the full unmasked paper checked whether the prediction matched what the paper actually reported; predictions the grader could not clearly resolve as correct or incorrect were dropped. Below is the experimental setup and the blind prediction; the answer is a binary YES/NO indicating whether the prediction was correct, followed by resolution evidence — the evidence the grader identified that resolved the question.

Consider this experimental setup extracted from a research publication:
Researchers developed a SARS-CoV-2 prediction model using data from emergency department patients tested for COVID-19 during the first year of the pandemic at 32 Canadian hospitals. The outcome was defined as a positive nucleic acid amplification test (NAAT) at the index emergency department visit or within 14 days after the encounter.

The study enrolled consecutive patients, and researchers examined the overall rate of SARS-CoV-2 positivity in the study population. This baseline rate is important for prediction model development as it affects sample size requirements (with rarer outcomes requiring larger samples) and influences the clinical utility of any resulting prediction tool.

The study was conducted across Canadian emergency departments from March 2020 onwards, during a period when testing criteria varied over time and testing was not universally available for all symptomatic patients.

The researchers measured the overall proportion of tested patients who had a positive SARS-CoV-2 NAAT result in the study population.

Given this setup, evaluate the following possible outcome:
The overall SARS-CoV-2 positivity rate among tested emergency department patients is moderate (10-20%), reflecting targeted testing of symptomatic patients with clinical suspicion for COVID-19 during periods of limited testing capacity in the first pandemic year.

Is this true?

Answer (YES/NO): NO